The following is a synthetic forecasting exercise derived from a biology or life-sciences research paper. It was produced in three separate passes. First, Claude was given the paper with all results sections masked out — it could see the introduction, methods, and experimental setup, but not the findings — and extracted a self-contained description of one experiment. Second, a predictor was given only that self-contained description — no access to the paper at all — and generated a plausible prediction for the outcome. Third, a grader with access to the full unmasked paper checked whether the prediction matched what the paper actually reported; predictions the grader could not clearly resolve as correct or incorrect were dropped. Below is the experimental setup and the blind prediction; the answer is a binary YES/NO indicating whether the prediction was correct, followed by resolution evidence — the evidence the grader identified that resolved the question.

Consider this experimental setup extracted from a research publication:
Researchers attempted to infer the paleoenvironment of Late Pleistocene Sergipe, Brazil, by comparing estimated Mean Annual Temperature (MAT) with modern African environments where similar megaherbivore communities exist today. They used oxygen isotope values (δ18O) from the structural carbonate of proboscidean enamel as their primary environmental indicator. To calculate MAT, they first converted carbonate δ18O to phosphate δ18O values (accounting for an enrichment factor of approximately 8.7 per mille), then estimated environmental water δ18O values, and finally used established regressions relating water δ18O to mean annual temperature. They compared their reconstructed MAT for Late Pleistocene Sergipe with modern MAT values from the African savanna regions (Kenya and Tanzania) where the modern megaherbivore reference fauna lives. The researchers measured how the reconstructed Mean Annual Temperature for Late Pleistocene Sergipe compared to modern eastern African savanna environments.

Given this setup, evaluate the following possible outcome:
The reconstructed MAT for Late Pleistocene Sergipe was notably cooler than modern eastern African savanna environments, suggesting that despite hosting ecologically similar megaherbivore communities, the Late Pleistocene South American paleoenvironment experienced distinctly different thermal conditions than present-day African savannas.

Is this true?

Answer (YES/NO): NO